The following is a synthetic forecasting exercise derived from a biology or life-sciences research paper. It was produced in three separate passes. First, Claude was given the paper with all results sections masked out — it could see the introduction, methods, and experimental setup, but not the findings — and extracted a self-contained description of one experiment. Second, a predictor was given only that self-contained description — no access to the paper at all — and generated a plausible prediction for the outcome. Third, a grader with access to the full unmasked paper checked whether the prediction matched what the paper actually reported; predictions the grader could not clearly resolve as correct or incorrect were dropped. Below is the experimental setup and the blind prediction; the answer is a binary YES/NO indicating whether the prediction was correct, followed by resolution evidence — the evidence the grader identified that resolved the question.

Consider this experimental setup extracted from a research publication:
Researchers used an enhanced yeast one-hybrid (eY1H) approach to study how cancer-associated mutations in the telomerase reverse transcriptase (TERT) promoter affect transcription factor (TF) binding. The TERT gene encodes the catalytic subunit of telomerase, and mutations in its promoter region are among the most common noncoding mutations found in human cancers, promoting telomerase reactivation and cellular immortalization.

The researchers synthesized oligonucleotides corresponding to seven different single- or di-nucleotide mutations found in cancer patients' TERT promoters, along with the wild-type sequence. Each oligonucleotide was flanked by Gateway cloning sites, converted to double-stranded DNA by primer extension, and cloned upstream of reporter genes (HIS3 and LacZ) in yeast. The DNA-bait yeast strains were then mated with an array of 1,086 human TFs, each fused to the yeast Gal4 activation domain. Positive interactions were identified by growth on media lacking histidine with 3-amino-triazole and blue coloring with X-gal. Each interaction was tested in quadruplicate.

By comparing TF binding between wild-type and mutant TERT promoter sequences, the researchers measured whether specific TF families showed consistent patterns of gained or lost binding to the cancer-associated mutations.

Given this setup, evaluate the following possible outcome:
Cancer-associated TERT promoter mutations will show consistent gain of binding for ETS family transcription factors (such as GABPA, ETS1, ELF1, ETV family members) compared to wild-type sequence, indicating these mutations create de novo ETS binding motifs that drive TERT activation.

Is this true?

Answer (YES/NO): YES